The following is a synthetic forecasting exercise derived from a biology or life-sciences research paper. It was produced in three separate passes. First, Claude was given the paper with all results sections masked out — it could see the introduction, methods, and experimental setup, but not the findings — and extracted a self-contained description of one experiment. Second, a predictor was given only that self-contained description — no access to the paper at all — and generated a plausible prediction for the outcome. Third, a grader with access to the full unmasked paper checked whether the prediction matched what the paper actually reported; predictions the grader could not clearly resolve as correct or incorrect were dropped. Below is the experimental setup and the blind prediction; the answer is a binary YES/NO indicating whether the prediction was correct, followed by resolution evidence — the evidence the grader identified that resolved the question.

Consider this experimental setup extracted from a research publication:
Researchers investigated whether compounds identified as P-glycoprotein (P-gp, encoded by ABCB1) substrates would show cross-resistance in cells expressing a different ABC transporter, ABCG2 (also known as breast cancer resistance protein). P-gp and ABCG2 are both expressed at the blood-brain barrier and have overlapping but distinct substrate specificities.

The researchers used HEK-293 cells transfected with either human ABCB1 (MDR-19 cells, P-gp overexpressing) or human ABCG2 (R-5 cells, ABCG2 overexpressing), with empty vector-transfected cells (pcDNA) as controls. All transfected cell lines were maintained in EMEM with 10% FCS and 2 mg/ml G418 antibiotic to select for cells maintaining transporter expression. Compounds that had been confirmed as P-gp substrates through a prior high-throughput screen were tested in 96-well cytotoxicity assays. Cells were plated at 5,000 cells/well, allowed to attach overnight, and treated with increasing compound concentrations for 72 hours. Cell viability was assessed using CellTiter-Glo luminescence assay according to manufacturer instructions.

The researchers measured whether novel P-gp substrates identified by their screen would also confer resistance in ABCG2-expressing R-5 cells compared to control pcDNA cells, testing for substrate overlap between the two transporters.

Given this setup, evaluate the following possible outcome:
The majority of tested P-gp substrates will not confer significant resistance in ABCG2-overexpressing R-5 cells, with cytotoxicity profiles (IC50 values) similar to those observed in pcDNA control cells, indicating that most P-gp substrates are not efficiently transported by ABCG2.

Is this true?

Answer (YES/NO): NO